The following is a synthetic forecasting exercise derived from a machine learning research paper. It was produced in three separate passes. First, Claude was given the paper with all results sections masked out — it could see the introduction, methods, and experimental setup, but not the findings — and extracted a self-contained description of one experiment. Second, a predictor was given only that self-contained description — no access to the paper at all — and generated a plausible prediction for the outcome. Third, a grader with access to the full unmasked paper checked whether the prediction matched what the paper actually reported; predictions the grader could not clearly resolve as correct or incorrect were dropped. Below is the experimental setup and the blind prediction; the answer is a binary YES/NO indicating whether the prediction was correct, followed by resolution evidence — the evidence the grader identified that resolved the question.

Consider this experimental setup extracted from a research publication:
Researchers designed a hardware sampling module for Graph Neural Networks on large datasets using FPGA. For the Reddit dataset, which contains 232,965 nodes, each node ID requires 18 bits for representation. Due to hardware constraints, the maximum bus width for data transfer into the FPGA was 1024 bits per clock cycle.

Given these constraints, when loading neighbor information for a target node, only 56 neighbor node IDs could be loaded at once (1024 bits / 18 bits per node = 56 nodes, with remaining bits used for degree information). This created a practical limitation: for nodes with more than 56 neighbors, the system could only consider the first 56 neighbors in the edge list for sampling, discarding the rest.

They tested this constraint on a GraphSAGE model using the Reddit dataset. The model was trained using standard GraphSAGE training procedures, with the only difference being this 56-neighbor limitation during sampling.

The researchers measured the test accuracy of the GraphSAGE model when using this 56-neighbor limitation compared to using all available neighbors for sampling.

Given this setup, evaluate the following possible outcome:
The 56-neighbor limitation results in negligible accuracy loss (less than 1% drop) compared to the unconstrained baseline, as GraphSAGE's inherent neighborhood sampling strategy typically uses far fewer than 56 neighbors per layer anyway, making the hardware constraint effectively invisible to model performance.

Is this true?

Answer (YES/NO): YES